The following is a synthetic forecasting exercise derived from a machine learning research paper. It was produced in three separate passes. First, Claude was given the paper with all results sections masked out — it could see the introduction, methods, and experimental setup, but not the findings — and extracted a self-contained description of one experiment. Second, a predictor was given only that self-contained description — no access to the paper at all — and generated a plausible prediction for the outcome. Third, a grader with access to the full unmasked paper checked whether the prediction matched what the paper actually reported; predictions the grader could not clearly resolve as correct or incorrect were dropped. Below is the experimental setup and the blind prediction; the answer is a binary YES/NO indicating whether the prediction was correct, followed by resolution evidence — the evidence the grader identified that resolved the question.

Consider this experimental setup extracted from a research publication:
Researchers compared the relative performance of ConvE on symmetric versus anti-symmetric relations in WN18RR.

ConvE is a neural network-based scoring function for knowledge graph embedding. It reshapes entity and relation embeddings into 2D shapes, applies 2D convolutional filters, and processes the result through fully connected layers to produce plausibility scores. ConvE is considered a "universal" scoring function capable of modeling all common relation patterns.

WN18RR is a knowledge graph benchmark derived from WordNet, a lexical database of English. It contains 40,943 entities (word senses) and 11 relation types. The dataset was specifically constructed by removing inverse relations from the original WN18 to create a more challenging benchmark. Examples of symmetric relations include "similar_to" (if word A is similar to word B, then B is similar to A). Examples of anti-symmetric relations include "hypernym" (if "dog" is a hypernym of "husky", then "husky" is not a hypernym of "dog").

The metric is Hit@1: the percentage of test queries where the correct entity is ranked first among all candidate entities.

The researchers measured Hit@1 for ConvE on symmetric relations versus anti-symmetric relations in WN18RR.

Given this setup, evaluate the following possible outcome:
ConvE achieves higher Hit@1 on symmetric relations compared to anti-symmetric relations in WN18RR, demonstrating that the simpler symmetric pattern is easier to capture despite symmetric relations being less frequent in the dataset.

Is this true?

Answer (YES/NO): YES